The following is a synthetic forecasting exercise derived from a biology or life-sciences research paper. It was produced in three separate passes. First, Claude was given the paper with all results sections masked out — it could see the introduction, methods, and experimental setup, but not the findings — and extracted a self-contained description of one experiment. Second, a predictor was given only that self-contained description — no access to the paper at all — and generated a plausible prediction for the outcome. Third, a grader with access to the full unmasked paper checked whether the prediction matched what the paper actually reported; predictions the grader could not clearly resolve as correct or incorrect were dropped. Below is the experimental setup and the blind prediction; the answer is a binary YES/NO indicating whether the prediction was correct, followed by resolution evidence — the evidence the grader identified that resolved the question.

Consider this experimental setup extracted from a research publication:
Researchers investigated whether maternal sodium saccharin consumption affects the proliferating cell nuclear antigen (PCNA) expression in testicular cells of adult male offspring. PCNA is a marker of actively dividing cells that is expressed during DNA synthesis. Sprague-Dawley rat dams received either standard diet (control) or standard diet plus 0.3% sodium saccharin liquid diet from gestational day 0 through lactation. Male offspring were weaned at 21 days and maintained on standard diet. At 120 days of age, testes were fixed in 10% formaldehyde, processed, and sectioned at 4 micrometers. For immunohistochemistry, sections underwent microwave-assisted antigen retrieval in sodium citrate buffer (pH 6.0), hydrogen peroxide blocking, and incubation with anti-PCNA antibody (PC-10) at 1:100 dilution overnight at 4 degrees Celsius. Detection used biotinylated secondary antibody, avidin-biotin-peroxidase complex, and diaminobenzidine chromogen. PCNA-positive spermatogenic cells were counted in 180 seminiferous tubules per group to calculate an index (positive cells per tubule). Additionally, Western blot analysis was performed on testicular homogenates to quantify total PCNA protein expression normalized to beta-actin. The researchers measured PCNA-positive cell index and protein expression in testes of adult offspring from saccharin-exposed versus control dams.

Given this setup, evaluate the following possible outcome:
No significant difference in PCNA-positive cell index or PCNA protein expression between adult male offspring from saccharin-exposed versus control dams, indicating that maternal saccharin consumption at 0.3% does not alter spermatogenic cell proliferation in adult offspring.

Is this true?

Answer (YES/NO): NO